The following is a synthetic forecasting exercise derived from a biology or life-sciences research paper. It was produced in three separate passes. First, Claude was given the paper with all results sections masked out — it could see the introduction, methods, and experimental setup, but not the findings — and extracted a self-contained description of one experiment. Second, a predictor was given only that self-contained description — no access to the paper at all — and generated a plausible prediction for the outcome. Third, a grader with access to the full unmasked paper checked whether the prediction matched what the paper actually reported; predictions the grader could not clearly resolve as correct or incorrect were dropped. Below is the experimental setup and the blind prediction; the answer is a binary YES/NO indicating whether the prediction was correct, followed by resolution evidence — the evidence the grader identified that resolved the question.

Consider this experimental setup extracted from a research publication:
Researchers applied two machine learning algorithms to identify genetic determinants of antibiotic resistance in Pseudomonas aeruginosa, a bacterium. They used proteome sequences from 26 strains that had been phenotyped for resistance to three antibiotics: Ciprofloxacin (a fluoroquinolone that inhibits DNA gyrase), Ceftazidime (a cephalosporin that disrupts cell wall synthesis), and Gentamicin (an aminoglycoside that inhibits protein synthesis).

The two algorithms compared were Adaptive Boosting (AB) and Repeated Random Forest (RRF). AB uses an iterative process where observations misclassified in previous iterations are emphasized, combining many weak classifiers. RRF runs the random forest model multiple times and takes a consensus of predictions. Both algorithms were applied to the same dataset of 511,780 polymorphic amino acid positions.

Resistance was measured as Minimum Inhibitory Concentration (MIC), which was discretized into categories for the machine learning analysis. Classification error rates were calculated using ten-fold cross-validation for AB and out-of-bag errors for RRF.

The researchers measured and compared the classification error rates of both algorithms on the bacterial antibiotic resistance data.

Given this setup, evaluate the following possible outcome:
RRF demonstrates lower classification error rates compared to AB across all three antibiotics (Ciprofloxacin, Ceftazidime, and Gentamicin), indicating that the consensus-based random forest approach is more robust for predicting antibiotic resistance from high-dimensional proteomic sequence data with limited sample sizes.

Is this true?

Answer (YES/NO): YES